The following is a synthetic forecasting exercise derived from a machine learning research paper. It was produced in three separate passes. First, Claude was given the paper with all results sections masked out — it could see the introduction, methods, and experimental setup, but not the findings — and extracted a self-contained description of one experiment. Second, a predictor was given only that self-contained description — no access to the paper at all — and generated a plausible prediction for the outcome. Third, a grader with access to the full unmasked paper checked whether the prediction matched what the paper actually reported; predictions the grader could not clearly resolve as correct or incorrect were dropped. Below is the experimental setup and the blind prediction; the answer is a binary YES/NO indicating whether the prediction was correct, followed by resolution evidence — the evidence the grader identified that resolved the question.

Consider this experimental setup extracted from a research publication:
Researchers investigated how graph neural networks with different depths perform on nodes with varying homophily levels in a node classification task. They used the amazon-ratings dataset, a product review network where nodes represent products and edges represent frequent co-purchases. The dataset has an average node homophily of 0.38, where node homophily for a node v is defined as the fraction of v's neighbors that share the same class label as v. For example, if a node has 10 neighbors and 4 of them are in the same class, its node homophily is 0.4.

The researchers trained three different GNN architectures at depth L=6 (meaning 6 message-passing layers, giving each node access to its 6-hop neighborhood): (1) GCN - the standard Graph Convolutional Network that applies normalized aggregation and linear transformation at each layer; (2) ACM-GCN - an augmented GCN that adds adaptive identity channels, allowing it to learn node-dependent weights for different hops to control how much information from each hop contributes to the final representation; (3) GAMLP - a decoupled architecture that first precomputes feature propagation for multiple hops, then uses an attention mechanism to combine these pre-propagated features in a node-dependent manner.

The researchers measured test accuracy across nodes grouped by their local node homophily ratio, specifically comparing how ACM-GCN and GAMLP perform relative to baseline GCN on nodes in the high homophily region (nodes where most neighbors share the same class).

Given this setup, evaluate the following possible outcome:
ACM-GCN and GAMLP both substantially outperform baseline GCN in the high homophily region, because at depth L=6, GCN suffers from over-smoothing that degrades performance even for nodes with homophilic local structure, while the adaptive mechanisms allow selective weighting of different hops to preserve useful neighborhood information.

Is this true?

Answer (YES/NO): NO